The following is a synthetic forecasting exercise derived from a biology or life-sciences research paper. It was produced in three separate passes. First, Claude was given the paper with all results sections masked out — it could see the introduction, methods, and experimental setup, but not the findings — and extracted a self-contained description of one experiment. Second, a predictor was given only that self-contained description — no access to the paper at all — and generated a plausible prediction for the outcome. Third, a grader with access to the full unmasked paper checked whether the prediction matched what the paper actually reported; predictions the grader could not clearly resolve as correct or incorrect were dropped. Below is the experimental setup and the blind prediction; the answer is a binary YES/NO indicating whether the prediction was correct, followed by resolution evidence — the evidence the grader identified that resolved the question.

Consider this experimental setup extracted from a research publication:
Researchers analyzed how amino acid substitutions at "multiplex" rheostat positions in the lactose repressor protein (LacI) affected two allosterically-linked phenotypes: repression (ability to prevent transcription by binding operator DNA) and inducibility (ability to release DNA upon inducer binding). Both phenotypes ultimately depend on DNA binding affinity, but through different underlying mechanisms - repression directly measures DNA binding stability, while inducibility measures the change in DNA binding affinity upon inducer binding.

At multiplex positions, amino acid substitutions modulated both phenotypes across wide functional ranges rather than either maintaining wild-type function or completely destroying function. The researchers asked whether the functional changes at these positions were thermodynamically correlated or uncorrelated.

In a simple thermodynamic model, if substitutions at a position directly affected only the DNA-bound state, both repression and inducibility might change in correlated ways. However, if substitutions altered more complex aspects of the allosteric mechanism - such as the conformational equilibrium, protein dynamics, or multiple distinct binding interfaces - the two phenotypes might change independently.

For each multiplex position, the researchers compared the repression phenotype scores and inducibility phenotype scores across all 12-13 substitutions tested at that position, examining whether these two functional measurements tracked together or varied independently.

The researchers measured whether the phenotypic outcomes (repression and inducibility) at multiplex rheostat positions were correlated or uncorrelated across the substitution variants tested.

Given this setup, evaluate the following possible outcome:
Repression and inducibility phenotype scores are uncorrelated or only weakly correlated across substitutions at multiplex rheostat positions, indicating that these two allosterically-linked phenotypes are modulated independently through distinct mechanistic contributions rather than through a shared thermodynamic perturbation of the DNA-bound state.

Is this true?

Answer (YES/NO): YES